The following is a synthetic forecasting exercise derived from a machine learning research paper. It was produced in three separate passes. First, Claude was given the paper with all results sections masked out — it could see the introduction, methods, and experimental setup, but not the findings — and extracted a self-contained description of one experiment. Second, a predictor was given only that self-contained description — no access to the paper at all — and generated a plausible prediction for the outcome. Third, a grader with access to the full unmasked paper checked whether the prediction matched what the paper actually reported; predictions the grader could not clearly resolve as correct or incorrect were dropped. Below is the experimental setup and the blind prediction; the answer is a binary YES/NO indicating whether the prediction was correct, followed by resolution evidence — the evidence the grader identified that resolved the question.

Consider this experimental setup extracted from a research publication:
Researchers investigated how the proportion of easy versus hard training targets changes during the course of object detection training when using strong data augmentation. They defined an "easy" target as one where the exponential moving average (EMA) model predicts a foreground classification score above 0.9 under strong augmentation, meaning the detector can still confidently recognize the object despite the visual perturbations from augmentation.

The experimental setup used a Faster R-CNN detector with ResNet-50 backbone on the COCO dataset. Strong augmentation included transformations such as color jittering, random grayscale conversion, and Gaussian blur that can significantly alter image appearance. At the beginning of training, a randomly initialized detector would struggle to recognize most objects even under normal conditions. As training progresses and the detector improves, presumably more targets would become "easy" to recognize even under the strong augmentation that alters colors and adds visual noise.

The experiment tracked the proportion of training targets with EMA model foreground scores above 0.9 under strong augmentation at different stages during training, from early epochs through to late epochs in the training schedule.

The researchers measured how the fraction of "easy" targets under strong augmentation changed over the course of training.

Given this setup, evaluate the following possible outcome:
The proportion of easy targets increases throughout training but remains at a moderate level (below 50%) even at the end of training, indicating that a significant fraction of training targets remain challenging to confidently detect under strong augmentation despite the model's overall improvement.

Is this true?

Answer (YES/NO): NO